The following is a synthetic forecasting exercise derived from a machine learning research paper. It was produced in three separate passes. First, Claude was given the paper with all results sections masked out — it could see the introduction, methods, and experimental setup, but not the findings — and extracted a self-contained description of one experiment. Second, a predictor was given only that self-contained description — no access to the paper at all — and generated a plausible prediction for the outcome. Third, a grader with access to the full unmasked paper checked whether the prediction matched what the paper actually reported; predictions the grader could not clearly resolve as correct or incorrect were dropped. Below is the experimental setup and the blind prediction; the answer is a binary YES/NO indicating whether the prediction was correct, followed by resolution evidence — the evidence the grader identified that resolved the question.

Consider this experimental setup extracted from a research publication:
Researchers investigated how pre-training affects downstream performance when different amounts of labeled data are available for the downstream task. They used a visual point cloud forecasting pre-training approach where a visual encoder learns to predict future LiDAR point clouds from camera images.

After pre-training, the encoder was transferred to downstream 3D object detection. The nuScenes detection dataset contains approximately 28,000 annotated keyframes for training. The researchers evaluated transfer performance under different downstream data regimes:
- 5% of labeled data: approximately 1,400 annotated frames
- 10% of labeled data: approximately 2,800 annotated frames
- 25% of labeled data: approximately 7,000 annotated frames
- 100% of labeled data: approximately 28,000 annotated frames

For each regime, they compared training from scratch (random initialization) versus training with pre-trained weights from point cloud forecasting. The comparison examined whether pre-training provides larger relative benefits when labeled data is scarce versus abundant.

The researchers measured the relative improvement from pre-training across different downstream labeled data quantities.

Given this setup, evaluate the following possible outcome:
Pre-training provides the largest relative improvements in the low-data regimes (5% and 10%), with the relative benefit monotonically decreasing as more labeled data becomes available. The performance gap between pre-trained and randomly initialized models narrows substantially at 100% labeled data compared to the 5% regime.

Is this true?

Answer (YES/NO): YES